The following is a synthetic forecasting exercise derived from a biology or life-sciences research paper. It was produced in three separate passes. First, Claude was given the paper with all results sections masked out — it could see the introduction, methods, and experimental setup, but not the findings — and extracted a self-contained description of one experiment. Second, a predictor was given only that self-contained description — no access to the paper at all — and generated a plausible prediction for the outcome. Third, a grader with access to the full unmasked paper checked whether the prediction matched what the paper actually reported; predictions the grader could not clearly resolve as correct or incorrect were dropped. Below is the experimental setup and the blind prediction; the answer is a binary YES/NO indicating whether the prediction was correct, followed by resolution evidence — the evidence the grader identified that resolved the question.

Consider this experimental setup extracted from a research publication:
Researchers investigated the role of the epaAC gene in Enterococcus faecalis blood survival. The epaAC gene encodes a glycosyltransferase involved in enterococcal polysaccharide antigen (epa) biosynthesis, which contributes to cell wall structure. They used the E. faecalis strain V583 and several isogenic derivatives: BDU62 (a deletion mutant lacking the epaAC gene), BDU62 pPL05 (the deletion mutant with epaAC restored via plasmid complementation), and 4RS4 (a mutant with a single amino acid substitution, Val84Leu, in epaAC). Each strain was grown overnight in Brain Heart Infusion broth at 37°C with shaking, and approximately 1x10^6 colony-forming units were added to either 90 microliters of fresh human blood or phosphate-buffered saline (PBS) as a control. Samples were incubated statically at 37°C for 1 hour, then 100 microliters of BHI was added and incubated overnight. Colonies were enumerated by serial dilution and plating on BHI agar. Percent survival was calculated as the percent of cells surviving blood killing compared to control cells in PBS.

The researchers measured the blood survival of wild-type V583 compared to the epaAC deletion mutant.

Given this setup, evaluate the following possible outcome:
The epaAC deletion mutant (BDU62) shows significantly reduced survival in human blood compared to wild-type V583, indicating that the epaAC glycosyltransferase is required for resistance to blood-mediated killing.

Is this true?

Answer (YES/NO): YES